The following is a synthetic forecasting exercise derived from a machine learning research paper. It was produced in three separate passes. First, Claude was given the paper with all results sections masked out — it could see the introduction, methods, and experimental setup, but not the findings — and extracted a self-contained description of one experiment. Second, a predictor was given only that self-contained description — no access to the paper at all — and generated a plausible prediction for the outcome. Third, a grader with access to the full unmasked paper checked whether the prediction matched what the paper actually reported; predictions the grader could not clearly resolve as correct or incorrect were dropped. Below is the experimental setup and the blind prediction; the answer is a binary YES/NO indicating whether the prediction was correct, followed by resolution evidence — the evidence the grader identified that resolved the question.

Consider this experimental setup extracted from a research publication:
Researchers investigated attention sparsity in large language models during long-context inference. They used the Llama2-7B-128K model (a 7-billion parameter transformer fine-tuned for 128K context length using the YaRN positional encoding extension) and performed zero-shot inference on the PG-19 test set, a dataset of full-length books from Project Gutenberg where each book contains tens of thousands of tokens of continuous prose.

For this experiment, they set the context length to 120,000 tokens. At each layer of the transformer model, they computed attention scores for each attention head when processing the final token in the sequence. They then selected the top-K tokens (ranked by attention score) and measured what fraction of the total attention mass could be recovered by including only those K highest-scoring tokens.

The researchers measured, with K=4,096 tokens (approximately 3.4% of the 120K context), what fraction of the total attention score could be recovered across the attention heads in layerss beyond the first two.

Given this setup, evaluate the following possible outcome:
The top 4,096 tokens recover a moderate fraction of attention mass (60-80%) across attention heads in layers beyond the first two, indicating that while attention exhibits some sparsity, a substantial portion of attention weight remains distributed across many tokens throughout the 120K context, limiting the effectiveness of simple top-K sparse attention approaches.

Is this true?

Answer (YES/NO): NO